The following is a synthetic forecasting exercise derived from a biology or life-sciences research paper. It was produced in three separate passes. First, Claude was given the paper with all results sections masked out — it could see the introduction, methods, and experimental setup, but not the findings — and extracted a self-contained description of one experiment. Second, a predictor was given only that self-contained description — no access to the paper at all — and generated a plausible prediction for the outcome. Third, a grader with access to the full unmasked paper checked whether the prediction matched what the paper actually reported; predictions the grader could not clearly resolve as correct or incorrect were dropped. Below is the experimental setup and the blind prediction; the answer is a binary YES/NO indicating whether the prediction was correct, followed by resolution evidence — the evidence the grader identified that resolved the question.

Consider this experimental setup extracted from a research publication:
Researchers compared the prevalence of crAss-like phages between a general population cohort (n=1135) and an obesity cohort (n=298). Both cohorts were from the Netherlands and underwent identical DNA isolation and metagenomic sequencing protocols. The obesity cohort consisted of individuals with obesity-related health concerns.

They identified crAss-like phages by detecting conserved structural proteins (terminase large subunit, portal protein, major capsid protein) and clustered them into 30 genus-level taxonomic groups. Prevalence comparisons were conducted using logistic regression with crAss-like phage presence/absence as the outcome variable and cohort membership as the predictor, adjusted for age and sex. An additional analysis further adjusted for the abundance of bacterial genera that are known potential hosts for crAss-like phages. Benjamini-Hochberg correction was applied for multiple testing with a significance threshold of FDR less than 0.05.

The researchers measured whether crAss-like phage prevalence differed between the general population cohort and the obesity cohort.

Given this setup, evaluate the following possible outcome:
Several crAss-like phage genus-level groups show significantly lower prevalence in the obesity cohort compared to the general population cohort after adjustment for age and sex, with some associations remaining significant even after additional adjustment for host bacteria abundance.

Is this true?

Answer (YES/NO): NO